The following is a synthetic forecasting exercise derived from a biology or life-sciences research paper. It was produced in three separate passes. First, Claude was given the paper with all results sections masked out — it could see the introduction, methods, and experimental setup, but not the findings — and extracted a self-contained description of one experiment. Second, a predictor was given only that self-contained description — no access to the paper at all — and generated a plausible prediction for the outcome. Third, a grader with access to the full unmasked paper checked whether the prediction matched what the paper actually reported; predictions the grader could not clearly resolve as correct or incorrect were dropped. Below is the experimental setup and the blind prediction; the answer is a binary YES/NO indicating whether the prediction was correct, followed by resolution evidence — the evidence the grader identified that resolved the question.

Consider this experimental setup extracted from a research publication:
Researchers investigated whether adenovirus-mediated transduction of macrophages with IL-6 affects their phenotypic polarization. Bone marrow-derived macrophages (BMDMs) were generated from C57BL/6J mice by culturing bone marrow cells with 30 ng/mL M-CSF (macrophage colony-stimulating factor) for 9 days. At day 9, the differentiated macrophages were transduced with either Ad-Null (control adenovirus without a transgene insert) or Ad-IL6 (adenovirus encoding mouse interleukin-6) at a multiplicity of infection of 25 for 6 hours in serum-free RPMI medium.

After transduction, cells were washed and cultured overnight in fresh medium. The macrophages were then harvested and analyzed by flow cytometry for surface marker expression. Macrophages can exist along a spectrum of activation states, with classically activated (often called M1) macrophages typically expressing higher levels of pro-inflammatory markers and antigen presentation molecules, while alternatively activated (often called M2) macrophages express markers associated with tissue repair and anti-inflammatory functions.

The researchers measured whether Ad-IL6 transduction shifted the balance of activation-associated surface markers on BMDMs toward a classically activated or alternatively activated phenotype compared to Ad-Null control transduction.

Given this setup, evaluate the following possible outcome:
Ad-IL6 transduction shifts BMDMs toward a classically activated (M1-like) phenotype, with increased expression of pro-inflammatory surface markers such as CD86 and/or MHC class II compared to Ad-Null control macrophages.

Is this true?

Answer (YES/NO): NO